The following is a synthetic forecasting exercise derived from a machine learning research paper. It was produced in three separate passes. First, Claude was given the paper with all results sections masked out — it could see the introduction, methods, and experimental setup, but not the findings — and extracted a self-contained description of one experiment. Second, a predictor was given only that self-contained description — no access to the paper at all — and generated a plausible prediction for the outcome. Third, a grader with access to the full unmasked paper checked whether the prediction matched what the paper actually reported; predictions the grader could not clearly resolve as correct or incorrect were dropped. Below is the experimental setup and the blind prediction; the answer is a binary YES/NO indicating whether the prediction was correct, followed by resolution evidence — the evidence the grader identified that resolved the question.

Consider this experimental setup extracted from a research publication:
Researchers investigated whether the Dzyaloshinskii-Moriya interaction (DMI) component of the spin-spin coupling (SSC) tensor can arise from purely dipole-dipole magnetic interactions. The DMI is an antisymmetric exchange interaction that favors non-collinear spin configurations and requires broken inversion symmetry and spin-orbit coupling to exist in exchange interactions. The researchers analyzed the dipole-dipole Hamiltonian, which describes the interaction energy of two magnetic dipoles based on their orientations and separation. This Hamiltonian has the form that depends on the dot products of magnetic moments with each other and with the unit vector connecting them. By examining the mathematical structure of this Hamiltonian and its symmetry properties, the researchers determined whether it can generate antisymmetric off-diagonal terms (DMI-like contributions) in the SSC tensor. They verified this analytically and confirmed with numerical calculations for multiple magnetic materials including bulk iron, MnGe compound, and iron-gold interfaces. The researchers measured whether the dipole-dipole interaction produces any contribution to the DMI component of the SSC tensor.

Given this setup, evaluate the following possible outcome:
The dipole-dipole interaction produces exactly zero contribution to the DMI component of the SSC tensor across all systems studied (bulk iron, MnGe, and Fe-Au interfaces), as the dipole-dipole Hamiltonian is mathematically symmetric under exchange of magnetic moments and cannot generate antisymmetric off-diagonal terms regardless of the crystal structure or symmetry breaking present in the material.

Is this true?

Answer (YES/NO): YES